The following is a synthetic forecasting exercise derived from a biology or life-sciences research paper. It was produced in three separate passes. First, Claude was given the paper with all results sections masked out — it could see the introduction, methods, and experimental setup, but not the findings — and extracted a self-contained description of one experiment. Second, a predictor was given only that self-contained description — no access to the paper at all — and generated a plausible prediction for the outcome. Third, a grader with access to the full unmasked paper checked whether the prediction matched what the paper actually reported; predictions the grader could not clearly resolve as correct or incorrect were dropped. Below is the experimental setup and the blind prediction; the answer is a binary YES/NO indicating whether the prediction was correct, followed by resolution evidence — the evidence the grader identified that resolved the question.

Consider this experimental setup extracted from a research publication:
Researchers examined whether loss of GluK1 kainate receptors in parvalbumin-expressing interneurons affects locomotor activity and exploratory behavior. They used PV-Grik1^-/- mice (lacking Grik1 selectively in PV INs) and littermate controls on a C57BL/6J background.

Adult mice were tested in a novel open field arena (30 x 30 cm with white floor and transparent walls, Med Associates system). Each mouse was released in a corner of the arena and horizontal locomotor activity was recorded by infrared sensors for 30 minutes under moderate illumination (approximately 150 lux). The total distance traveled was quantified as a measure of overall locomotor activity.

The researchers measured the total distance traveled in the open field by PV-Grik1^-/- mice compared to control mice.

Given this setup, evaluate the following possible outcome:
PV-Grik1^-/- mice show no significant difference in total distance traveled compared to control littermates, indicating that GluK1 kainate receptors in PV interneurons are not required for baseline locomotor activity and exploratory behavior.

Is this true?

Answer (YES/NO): NO